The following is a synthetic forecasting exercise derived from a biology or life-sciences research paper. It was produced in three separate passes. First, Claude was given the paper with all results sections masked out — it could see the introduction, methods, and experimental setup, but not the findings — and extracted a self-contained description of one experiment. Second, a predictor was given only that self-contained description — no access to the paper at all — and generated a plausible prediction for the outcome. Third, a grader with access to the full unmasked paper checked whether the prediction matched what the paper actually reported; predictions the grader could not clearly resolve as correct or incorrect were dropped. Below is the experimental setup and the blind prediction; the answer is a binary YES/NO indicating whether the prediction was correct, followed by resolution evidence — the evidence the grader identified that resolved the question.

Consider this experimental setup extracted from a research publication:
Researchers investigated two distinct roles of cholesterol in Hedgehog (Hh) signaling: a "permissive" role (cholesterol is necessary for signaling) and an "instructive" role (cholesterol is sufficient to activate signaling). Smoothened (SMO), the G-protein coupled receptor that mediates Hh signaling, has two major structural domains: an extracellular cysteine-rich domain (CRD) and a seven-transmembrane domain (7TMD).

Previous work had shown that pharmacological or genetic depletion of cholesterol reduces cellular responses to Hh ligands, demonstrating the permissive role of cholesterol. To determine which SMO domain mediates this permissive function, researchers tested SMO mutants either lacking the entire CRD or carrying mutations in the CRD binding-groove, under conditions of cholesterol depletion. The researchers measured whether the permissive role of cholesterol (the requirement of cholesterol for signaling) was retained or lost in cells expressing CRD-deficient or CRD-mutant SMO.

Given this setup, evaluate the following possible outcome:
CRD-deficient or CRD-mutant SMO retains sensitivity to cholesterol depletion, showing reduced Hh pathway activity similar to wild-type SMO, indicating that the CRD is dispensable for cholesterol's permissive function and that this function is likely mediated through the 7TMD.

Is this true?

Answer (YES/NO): YES